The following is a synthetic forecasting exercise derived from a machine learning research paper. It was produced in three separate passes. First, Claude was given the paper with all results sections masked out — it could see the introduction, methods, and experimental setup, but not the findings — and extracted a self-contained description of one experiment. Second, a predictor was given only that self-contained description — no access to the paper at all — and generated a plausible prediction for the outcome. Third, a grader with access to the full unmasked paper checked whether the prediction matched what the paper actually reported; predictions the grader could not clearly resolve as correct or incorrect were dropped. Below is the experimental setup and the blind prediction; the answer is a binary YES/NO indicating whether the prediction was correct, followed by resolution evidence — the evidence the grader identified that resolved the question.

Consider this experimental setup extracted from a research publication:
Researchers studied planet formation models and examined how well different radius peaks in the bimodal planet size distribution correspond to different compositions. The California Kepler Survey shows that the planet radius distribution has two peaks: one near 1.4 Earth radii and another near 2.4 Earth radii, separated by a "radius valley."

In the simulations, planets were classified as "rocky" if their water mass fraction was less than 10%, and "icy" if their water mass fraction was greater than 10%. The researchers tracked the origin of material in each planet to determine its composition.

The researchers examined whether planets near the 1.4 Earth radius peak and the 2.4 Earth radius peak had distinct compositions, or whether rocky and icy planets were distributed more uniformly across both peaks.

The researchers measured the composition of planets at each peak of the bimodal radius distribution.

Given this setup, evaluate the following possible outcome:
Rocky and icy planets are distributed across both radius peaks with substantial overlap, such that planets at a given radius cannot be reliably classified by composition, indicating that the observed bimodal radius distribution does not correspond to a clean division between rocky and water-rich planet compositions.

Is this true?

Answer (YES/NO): NO